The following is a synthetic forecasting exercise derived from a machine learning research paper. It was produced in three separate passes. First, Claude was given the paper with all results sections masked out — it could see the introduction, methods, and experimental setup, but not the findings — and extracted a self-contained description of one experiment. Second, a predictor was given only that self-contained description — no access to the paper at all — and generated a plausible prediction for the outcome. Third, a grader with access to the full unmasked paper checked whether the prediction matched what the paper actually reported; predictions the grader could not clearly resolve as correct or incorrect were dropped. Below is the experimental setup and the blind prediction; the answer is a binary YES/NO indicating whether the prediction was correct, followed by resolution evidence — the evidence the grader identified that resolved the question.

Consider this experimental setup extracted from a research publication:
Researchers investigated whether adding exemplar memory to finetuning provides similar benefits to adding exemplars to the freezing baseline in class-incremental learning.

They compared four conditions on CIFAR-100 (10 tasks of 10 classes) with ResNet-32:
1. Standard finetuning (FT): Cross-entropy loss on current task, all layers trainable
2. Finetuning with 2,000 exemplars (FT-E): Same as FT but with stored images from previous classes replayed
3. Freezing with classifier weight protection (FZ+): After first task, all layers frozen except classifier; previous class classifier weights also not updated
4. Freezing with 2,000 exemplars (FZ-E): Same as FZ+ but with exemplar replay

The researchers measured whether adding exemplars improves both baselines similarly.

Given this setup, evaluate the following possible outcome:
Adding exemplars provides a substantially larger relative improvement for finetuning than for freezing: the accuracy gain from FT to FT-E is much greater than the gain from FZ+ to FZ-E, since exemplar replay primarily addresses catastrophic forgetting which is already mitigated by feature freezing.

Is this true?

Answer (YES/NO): YES